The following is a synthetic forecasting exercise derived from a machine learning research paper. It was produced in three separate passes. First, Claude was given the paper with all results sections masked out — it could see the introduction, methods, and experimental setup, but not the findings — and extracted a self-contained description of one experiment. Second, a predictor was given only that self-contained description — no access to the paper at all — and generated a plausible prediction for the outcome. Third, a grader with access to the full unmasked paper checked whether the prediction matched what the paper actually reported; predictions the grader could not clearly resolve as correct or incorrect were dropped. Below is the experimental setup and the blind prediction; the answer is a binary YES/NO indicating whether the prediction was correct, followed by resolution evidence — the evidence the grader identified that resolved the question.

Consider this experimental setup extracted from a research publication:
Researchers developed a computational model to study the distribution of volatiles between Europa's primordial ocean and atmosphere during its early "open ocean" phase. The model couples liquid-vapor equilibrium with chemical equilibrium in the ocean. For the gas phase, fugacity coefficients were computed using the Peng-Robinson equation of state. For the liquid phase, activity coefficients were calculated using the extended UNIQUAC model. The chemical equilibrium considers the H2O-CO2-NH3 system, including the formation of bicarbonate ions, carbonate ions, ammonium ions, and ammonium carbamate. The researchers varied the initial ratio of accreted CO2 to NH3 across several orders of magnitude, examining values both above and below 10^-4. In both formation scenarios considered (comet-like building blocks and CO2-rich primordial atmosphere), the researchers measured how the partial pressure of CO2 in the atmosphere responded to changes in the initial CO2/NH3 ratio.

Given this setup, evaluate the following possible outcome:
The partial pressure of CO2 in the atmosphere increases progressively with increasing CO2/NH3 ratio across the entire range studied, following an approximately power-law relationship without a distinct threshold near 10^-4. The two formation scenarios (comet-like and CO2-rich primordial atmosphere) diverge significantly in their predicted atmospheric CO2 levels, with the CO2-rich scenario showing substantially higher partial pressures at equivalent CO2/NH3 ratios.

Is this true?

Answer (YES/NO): NO